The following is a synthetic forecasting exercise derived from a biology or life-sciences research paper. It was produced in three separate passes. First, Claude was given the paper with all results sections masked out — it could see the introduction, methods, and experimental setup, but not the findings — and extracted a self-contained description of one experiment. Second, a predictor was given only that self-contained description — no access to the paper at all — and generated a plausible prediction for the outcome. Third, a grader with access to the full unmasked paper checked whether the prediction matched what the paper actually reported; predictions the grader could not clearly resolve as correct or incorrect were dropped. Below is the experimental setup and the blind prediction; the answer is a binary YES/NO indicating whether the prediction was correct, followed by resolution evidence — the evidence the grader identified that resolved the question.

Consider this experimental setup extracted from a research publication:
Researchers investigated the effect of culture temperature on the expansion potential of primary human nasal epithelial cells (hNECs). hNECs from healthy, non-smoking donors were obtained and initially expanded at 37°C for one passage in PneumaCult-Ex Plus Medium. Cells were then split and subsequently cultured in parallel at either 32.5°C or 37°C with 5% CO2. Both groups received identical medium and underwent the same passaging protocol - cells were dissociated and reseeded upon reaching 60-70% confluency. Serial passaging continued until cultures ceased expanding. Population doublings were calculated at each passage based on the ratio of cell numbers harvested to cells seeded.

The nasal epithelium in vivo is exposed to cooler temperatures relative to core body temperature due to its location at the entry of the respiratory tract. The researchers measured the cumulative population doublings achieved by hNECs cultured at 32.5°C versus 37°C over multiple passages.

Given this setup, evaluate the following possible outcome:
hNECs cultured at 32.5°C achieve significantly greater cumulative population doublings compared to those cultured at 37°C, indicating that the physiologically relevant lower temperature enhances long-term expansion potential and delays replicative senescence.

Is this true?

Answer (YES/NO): NO